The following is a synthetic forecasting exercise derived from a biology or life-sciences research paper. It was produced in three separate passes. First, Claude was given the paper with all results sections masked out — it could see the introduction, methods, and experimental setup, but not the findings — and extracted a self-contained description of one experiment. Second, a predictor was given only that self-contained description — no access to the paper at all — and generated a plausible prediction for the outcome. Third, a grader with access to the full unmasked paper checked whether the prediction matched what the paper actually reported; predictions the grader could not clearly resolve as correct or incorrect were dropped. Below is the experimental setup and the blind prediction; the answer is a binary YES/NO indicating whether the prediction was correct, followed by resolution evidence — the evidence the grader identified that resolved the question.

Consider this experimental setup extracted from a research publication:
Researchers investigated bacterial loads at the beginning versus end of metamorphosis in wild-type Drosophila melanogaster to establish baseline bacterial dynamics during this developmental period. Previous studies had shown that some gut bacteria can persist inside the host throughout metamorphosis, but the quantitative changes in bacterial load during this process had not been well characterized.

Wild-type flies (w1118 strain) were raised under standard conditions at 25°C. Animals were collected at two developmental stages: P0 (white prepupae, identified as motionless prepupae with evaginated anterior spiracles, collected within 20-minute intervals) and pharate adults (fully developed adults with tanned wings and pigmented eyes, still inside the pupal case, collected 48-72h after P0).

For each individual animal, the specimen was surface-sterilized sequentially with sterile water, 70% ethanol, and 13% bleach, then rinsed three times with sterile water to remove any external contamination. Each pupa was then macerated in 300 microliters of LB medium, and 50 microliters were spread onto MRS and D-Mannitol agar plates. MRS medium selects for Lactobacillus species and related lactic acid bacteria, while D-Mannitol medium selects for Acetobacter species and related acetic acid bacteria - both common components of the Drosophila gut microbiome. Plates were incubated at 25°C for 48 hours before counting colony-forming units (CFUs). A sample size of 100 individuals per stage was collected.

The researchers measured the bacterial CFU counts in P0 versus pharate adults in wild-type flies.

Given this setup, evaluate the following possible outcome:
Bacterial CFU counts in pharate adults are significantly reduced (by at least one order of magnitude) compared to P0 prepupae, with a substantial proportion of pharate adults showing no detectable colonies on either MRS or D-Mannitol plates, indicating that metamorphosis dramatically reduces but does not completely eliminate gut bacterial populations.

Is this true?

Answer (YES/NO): YES